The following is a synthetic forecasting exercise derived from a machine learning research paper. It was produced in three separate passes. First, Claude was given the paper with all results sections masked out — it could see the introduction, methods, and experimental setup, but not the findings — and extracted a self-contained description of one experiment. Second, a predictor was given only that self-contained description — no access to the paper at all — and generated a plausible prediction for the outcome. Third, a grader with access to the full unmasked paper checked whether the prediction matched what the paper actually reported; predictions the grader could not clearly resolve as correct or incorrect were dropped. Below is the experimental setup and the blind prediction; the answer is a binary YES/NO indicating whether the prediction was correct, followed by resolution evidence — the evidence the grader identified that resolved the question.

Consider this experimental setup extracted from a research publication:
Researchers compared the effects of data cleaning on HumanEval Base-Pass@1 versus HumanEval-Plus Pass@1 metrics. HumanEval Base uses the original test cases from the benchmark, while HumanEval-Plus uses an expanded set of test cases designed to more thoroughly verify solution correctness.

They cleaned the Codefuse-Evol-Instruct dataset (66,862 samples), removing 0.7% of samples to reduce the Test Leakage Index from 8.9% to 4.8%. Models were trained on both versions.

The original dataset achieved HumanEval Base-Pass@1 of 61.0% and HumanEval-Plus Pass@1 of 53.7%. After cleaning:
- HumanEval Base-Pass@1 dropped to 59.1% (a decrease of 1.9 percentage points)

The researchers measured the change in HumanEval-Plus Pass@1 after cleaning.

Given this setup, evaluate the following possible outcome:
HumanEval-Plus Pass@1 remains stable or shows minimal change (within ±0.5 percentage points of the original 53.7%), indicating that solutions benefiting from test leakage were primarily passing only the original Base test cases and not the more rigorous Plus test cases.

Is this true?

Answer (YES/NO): YES